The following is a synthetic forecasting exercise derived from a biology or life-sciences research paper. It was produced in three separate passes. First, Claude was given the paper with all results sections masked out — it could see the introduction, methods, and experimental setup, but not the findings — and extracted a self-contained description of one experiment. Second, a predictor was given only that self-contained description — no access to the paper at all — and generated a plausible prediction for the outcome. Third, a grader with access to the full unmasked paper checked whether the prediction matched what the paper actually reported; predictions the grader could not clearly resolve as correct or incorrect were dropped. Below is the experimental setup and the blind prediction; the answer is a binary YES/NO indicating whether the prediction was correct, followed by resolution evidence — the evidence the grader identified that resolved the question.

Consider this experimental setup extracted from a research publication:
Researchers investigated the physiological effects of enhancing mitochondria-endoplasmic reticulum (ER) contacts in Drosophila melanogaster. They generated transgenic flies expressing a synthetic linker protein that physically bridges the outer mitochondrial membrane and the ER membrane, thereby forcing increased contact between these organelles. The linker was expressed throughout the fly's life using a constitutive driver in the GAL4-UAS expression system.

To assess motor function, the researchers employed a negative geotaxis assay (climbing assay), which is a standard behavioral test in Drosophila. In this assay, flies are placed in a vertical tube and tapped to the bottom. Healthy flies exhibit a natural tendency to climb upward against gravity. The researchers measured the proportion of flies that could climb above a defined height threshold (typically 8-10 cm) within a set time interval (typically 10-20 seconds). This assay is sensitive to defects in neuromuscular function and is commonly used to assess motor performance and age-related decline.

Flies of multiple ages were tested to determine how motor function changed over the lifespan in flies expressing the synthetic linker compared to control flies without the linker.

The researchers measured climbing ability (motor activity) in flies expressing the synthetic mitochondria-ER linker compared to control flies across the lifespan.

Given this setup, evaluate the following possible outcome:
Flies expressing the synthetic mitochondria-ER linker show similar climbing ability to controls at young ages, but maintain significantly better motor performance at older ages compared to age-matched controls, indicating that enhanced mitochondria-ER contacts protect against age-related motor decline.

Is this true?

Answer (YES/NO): NO